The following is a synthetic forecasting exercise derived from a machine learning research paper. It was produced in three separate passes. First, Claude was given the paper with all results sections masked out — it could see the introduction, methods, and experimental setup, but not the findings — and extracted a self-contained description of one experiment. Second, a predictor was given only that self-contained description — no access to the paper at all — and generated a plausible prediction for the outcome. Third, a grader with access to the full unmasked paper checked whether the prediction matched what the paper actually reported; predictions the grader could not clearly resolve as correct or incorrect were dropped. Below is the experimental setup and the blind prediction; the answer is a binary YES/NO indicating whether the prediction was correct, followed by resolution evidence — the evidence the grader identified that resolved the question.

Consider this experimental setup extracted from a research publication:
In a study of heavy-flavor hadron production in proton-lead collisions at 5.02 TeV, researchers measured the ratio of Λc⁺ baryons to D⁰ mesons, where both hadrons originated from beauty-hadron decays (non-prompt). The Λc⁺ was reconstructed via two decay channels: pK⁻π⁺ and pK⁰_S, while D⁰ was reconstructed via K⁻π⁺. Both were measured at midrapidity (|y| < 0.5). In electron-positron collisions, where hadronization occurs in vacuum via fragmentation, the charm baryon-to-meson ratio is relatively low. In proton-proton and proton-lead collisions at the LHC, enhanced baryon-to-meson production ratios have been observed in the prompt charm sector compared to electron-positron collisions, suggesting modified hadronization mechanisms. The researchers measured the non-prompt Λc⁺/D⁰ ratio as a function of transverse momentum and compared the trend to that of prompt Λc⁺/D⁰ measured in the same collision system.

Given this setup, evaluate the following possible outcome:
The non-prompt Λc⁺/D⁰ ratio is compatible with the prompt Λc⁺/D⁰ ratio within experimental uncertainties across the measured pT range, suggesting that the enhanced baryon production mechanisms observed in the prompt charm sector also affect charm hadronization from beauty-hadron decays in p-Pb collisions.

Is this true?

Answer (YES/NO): YES